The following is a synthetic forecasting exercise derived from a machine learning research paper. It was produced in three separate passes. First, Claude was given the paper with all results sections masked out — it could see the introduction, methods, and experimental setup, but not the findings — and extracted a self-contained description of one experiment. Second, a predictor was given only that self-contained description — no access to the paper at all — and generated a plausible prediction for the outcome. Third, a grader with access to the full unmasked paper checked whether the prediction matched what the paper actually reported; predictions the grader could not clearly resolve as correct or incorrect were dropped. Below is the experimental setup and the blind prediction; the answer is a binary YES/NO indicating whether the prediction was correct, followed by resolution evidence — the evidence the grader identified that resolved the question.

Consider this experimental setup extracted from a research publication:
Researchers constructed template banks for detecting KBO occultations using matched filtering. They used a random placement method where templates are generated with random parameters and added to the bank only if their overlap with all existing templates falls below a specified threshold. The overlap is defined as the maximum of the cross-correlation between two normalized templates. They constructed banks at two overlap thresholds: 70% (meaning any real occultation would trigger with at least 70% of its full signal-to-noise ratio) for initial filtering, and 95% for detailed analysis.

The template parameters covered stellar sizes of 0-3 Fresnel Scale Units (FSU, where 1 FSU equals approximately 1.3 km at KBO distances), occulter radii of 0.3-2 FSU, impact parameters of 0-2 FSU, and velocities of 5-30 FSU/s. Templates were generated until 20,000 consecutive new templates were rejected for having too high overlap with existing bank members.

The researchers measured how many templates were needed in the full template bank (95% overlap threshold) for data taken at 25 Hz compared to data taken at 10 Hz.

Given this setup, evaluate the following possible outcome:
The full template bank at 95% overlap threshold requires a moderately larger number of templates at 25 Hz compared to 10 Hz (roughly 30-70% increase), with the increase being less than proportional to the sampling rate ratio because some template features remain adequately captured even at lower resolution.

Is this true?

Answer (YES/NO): NO